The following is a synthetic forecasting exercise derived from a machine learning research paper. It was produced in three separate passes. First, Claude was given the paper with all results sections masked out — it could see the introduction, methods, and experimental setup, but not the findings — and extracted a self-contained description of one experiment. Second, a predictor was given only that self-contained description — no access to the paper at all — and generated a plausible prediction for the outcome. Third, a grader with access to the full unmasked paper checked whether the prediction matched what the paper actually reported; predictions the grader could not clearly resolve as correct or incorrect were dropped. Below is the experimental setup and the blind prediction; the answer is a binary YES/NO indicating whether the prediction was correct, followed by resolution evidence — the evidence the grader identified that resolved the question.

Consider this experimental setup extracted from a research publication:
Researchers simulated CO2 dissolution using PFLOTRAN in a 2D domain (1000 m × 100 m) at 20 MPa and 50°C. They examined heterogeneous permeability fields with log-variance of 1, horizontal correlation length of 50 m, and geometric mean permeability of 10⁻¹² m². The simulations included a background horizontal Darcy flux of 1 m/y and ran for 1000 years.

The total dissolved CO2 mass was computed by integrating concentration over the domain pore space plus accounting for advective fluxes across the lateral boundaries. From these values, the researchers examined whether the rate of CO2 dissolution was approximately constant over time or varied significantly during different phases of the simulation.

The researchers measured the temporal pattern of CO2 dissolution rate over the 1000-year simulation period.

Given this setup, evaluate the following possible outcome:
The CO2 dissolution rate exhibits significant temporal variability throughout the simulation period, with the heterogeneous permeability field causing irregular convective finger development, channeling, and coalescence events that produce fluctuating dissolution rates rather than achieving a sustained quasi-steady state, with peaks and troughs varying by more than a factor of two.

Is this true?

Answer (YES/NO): NO